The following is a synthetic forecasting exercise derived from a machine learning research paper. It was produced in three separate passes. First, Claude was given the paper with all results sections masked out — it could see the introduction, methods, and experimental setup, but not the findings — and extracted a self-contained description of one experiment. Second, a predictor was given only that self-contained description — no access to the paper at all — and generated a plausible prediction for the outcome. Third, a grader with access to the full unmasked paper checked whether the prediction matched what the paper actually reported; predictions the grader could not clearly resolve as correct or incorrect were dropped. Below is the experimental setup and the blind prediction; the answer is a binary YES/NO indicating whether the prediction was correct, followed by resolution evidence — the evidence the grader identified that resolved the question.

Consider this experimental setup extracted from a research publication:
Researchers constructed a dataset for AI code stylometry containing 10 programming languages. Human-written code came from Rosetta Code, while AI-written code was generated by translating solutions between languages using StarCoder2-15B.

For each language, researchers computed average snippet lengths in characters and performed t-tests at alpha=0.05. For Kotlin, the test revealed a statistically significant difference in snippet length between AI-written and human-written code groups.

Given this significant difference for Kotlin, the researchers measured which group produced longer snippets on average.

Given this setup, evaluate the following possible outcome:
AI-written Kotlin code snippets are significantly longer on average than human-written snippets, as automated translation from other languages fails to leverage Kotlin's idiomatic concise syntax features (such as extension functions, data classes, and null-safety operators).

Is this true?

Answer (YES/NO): NO